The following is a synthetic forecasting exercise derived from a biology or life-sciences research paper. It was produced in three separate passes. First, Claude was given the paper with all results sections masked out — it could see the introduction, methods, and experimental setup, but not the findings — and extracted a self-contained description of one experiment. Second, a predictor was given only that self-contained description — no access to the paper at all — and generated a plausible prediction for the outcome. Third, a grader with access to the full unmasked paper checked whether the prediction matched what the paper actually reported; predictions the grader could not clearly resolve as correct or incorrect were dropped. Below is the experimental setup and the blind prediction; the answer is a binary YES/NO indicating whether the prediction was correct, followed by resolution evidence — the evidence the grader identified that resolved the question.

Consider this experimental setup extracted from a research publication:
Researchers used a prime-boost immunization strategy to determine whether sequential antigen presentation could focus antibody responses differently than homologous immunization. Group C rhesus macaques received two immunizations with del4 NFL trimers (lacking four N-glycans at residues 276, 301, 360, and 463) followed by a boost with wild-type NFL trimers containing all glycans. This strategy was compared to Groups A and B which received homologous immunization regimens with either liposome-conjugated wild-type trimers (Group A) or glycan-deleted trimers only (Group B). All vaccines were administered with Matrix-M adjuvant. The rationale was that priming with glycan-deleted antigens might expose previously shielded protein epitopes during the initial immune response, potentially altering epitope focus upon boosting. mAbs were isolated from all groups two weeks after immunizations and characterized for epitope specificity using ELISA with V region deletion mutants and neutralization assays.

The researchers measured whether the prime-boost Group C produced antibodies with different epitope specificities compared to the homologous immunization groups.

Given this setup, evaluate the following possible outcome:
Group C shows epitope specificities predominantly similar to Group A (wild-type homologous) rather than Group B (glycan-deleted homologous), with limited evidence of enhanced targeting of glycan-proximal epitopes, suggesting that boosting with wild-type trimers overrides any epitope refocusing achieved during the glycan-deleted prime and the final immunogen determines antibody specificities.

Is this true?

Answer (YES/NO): NO